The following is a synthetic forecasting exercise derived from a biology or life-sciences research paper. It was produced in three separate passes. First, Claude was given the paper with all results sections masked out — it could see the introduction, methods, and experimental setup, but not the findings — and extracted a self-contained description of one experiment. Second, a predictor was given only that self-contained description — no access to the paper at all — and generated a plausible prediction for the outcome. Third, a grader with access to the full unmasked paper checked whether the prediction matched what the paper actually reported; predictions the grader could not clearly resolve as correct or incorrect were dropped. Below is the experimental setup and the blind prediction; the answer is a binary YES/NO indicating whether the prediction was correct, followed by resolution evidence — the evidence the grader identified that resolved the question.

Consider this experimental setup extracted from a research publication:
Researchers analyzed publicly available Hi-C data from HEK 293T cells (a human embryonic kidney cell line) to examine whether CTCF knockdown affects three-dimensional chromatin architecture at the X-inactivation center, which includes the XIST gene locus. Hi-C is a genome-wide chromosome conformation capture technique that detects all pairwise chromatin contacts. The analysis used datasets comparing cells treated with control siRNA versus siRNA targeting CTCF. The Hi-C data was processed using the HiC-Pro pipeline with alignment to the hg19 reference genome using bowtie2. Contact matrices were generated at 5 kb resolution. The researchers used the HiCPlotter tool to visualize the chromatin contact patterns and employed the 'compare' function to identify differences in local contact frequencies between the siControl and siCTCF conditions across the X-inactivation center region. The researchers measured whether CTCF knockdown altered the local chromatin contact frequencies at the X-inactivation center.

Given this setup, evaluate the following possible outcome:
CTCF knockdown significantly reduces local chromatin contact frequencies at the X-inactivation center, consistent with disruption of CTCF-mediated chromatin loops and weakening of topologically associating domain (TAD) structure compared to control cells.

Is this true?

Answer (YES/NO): NO